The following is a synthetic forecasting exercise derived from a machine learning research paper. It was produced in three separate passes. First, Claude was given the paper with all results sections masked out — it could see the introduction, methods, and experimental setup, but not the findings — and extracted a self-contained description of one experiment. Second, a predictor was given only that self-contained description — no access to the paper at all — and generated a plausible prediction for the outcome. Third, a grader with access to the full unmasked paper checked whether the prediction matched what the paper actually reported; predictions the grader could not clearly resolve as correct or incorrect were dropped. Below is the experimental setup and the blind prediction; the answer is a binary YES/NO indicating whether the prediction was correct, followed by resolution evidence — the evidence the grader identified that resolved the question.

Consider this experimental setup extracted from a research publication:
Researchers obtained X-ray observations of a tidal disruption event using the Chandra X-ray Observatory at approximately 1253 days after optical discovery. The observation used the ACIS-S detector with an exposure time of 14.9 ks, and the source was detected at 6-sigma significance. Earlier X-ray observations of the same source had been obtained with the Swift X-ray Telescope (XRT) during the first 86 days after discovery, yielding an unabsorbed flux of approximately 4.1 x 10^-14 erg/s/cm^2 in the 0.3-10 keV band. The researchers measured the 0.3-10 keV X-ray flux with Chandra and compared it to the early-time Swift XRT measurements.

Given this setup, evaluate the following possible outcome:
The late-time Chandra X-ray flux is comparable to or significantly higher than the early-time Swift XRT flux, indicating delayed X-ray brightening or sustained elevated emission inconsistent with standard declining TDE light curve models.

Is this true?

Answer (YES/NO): NO